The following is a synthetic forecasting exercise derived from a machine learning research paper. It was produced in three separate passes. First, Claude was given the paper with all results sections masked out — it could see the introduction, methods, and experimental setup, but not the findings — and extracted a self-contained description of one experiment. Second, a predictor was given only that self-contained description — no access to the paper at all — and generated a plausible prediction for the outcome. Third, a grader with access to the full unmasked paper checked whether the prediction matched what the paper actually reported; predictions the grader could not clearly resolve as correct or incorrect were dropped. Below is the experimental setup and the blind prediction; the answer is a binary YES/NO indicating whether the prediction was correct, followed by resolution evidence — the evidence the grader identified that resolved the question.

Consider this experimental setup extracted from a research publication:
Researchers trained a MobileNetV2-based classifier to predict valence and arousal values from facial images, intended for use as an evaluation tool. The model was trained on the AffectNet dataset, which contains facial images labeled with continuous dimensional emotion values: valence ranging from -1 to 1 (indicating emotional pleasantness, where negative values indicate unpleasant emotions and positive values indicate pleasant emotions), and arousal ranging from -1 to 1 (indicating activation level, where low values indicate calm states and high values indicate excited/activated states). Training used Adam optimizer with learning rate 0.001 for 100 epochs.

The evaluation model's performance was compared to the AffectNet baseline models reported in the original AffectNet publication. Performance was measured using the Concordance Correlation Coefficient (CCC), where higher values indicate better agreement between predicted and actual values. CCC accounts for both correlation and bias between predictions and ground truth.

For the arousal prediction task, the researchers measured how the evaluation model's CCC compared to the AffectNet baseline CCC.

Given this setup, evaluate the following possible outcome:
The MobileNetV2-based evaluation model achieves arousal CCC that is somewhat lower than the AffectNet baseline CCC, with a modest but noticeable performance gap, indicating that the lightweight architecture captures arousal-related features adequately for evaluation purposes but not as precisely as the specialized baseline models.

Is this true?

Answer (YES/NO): NO